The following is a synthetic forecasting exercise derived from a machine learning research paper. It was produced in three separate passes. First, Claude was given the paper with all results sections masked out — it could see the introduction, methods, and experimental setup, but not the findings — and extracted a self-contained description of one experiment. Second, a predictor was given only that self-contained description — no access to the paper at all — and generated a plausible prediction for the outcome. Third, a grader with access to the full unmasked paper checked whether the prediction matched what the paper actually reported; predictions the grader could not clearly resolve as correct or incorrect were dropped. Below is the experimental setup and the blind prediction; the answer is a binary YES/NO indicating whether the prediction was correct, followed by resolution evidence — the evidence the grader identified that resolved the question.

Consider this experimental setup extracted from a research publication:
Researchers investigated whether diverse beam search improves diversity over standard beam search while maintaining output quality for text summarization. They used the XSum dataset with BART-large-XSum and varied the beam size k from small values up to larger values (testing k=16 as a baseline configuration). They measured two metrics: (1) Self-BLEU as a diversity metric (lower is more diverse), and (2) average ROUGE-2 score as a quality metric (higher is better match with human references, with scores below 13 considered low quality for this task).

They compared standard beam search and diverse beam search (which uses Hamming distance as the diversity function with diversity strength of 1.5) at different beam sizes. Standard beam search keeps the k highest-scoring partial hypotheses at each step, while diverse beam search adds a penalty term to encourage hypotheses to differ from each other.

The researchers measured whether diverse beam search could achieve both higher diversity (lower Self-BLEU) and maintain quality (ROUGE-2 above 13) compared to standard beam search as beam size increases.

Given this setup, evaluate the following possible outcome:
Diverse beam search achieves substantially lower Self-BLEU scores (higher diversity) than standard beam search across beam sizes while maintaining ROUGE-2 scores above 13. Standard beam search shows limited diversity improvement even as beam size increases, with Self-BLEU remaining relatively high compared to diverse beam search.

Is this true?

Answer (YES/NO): NO